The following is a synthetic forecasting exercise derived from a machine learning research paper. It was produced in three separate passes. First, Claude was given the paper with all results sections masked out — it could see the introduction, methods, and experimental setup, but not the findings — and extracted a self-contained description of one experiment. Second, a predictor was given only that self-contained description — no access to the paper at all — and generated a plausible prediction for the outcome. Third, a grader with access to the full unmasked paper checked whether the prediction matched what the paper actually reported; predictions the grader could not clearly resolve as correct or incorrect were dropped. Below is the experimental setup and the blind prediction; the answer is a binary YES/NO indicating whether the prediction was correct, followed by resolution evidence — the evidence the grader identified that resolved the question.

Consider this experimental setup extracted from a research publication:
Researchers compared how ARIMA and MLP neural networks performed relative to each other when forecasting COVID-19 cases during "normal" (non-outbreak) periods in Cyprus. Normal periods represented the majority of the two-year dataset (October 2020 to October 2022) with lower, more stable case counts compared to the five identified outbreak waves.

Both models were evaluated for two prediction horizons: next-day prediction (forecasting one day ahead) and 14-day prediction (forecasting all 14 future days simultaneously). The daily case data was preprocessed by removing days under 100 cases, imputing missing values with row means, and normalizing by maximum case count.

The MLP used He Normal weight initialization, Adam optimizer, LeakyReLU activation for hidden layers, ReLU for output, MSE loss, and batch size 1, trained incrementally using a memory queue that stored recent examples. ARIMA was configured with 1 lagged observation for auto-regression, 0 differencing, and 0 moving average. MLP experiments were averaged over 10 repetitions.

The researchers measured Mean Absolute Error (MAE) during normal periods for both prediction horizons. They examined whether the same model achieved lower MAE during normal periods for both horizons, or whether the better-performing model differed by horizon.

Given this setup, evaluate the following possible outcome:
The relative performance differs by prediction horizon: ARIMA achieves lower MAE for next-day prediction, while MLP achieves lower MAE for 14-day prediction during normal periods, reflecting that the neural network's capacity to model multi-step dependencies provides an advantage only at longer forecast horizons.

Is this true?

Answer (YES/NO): NO